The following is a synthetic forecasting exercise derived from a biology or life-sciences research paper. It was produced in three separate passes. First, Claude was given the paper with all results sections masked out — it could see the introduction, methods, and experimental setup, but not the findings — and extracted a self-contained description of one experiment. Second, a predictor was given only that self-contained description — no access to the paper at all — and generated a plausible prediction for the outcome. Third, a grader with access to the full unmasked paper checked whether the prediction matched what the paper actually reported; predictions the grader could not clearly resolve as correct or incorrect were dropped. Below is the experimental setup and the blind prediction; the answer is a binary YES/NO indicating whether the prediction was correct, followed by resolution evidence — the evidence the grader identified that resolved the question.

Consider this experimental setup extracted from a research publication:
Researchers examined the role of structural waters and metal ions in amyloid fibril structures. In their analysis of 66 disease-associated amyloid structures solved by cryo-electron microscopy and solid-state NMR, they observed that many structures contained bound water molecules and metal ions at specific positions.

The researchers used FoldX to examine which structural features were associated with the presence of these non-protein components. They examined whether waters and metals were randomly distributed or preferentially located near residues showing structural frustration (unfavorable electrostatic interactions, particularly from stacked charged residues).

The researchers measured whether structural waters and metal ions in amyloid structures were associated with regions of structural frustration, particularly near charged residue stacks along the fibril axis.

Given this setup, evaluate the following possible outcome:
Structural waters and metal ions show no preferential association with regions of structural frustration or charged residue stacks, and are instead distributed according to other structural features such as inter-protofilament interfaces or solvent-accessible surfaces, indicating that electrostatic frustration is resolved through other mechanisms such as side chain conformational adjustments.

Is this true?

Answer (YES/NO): NO